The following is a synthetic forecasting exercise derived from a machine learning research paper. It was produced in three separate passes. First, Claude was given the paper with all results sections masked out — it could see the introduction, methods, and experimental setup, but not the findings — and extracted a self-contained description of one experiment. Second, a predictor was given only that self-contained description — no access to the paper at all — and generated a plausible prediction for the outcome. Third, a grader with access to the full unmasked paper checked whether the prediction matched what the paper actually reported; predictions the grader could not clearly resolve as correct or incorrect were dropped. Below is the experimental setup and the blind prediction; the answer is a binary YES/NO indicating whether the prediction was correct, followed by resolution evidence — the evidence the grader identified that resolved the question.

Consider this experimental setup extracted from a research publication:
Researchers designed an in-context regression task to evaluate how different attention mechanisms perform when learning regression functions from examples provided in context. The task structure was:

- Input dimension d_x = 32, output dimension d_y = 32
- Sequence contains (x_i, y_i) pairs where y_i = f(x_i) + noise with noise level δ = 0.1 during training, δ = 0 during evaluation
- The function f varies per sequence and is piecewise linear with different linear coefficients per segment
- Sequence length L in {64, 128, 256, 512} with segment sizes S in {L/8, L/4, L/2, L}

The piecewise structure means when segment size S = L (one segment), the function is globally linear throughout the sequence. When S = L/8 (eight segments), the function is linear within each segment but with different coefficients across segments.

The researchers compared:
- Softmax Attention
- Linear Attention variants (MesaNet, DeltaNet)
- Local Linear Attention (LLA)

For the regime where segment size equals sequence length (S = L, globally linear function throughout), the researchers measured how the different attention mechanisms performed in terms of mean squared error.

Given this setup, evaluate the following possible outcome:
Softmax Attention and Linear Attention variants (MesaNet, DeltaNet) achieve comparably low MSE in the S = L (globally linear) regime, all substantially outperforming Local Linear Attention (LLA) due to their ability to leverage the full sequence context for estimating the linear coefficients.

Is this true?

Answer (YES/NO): NO